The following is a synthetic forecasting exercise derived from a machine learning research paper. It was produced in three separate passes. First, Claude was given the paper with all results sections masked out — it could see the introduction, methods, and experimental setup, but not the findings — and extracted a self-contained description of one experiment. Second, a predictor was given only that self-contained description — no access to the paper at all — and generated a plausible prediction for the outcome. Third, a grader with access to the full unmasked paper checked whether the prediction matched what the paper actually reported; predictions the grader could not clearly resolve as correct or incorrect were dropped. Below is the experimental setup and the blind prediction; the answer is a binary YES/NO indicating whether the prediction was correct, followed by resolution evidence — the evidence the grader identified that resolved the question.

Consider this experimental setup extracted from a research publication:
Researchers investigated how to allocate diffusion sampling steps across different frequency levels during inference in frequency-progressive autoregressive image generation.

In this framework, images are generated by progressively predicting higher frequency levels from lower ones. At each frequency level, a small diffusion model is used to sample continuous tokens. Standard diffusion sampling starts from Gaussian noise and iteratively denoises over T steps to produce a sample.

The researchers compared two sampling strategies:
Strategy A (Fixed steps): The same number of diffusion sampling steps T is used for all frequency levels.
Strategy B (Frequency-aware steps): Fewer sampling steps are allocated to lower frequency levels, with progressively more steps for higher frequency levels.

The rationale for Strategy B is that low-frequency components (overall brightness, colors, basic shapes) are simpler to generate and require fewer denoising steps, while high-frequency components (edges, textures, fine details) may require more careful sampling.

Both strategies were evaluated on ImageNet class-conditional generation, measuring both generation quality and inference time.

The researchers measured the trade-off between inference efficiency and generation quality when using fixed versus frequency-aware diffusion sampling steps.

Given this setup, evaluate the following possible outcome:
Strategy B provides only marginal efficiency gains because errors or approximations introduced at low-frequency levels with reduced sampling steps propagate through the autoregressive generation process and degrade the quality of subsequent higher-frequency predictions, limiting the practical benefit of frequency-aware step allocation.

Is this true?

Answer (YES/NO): NO